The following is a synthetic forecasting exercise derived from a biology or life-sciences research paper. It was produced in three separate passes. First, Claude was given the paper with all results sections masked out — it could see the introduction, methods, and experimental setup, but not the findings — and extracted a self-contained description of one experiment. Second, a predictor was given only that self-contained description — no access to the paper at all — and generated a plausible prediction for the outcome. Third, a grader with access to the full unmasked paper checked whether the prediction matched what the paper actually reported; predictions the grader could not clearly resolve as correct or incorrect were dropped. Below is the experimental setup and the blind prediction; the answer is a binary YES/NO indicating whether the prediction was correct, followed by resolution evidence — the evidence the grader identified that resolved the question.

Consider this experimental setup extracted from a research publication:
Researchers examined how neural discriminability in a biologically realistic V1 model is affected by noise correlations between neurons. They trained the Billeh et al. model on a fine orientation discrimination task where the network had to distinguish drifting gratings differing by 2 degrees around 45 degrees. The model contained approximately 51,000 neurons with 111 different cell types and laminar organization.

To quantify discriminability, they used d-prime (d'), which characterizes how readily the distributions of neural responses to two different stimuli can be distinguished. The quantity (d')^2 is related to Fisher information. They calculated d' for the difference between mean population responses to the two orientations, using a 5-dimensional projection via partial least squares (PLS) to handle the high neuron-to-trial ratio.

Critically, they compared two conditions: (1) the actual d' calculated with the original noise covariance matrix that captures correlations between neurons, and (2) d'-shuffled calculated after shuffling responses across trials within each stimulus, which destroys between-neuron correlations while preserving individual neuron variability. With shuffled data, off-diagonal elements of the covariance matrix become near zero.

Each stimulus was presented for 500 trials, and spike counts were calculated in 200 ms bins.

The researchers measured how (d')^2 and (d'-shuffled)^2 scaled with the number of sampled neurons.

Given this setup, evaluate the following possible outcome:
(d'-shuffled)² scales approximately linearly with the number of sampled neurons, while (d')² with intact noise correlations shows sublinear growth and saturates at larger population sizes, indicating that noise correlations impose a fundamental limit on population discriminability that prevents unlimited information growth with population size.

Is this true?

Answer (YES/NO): NO